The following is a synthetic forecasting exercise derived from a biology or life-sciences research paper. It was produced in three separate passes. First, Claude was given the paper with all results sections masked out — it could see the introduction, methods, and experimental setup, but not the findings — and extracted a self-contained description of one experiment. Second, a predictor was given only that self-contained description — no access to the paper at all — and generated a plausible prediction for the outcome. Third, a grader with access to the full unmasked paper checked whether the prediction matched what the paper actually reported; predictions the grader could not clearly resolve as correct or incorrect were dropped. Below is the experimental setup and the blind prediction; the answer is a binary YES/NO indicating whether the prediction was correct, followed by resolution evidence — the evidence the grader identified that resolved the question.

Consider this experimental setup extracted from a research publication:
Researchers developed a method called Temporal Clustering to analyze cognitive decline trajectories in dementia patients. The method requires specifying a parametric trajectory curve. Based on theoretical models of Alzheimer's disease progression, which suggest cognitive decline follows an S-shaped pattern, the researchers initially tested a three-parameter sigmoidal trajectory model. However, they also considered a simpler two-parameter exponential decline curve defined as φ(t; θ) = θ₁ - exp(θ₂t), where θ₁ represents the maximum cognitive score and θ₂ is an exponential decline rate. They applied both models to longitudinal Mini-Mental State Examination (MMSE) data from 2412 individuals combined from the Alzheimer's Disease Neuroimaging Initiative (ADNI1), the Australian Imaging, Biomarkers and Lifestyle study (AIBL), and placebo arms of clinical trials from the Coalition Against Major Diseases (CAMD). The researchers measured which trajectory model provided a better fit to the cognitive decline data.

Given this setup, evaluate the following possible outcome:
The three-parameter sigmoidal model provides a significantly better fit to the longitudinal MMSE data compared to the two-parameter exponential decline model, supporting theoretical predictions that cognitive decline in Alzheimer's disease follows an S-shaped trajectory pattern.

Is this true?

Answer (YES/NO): NO